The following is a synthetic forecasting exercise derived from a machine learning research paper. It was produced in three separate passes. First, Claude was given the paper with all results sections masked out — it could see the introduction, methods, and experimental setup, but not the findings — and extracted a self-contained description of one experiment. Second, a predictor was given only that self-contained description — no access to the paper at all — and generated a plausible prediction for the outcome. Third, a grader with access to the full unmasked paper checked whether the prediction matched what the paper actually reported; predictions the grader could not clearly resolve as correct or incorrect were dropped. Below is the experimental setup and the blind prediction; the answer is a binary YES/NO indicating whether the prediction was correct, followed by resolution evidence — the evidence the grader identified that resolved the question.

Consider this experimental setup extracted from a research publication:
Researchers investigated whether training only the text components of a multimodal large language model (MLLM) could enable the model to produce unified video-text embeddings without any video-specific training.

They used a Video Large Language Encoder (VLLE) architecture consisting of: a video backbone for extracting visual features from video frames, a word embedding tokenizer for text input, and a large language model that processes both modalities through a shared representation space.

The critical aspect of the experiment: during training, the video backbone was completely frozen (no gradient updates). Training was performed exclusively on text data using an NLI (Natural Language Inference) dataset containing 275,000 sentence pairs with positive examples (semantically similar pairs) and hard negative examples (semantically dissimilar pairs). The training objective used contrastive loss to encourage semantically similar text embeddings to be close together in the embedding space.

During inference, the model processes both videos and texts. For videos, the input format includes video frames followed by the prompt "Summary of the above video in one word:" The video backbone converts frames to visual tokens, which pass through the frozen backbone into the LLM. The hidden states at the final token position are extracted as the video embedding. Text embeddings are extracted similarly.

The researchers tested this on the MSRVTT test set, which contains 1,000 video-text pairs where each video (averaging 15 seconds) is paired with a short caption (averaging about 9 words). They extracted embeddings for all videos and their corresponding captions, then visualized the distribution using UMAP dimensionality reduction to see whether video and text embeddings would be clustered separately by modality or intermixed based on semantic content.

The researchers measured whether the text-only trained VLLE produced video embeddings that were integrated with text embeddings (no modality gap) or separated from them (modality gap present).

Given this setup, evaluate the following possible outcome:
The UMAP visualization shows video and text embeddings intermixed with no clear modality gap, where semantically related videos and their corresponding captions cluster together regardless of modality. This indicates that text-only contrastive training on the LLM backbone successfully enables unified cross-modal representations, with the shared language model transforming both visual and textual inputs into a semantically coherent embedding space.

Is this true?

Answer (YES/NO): YES